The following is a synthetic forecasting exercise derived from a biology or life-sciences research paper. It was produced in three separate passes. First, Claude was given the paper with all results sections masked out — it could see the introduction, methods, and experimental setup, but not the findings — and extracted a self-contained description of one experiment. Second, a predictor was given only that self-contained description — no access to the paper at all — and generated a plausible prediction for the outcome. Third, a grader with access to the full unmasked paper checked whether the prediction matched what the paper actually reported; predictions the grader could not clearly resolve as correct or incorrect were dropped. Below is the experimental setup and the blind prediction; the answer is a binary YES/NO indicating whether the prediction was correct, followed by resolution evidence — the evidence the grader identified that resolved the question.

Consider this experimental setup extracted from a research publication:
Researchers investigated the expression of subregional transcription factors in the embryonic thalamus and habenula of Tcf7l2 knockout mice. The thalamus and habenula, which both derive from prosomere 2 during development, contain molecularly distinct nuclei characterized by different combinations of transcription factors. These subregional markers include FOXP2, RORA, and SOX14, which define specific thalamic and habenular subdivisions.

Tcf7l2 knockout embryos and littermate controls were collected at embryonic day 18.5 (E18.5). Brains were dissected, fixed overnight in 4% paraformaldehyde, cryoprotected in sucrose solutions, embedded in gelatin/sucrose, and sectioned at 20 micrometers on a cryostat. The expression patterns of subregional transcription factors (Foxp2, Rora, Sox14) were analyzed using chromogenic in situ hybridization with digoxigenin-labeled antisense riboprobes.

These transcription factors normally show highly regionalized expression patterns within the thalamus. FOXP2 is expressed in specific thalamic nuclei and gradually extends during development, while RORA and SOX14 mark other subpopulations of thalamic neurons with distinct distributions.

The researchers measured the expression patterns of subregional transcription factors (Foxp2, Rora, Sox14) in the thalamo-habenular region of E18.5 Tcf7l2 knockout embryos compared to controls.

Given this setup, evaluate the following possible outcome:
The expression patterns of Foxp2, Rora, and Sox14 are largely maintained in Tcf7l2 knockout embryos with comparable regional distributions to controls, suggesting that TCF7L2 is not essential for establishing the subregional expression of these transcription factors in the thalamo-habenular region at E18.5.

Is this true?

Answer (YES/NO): NO